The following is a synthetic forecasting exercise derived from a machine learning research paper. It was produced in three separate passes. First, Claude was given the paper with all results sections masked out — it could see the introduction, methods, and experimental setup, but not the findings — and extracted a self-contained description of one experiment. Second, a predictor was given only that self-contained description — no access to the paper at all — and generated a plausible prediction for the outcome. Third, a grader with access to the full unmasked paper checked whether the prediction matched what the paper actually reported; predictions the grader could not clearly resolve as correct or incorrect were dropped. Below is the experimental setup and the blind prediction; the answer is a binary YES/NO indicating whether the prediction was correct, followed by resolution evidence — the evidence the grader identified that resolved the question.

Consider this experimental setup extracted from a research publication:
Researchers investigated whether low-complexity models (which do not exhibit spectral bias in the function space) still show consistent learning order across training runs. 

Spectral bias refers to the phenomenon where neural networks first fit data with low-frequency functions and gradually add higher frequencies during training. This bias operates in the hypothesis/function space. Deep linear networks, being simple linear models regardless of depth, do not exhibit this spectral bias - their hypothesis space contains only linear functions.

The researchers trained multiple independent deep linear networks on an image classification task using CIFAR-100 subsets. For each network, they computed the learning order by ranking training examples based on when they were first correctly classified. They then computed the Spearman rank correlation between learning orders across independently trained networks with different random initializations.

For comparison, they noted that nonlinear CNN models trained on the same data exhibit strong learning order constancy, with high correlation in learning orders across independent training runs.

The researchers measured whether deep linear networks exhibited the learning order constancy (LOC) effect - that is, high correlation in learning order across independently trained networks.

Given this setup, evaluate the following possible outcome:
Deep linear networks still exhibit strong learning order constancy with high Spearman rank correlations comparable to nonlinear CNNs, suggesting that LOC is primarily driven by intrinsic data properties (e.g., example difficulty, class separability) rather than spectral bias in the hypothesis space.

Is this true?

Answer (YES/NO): YES